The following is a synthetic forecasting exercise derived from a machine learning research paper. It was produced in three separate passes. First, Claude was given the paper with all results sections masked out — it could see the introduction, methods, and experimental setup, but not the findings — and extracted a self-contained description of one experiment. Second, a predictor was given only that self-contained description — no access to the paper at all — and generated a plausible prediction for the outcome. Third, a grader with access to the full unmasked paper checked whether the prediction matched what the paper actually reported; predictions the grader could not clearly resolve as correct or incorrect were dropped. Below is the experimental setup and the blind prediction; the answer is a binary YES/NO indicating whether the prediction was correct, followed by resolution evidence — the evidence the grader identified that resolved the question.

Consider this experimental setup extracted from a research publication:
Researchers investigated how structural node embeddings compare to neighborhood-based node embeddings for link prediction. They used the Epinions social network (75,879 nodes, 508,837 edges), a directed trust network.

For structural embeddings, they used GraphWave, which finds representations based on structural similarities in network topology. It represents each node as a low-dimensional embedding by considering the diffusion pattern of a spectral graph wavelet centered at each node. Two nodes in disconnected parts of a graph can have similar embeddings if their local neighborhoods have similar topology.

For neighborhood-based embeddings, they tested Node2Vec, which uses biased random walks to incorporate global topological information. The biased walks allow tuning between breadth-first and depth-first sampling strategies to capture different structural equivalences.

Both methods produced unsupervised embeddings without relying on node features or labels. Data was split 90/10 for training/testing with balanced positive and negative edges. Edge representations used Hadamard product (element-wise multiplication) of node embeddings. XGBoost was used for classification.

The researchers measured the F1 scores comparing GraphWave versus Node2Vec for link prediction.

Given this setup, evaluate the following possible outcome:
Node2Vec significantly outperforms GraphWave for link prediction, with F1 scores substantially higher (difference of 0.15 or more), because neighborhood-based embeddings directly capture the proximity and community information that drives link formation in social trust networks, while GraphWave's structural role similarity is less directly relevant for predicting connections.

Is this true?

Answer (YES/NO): NO